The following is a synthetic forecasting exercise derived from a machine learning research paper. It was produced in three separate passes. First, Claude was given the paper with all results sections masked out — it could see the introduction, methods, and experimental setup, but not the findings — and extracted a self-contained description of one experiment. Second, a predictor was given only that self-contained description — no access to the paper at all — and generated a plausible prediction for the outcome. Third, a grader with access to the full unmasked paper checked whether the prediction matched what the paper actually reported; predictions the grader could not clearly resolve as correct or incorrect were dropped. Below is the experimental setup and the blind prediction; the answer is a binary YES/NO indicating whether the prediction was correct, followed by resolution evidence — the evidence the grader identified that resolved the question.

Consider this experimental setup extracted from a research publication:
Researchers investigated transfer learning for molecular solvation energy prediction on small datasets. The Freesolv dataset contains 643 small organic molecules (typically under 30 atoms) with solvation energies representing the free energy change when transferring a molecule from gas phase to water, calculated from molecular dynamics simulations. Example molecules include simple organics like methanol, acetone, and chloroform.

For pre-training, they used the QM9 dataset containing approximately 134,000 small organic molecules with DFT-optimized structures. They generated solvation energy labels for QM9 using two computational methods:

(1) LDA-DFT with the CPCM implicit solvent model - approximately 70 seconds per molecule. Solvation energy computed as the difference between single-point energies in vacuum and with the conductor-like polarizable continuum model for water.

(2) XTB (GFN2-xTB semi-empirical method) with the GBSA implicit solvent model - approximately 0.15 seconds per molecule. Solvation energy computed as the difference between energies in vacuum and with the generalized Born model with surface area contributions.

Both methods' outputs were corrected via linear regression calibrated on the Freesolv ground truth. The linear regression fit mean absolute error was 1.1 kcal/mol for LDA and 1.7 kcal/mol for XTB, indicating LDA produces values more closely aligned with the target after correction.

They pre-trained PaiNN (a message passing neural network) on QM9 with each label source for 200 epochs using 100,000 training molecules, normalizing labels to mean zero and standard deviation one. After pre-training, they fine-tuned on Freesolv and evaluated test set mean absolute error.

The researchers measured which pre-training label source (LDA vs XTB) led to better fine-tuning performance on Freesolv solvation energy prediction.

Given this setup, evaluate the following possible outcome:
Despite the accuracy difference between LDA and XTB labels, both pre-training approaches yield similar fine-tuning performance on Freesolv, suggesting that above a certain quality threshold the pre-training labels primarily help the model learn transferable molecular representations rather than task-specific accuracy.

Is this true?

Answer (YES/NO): NO